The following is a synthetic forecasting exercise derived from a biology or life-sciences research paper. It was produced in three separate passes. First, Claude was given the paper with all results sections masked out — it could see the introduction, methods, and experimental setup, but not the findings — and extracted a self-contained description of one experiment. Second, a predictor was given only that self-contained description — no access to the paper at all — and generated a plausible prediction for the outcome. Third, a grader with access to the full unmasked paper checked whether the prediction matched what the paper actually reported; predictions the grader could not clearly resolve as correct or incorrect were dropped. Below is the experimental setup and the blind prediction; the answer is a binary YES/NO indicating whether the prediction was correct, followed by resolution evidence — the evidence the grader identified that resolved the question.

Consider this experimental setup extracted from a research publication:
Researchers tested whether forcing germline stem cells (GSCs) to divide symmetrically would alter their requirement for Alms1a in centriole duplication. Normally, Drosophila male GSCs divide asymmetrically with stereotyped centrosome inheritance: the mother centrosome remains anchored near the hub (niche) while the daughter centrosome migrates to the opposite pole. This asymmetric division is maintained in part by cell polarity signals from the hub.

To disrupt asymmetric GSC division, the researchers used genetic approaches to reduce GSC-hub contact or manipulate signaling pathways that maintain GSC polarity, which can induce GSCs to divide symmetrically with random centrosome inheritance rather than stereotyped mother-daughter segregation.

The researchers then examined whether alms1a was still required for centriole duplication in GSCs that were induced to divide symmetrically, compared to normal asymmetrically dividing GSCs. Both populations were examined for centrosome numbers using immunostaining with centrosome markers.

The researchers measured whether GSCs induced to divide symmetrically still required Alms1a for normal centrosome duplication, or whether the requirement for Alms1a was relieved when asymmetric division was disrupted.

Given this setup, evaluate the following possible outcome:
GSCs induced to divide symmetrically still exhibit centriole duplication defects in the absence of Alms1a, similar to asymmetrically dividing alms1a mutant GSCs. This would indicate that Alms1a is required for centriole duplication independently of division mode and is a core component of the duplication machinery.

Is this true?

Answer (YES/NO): NO